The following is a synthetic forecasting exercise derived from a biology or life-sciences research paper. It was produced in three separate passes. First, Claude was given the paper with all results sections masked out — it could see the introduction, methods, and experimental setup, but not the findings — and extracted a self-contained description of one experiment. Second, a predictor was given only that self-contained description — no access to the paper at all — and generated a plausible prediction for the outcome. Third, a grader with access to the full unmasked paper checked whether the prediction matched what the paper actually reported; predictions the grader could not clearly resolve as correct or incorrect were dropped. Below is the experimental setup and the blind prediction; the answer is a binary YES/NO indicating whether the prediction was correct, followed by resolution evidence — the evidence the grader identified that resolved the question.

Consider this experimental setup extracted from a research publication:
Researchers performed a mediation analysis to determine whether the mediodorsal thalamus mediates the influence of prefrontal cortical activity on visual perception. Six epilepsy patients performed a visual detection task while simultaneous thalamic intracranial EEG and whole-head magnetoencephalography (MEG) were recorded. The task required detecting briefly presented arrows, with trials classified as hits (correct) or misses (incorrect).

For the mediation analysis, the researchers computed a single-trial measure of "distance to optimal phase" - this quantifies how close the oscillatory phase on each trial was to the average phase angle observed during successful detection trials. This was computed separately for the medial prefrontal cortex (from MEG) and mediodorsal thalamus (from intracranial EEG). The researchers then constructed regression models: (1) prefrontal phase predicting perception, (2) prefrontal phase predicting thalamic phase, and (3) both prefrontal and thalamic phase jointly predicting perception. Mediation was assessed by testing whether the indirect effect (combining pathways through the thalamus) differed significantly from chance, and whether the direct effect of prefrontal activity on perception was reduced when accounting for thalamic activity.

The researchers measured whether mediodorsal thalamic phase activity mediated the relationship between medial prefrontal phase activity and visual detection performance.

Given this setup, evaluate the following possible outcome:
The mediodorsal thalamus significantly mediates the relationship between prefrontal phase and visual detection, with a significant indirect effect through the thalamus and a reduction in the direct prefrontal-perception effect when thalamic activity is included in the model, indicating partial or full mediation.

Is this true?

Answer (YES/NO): YES